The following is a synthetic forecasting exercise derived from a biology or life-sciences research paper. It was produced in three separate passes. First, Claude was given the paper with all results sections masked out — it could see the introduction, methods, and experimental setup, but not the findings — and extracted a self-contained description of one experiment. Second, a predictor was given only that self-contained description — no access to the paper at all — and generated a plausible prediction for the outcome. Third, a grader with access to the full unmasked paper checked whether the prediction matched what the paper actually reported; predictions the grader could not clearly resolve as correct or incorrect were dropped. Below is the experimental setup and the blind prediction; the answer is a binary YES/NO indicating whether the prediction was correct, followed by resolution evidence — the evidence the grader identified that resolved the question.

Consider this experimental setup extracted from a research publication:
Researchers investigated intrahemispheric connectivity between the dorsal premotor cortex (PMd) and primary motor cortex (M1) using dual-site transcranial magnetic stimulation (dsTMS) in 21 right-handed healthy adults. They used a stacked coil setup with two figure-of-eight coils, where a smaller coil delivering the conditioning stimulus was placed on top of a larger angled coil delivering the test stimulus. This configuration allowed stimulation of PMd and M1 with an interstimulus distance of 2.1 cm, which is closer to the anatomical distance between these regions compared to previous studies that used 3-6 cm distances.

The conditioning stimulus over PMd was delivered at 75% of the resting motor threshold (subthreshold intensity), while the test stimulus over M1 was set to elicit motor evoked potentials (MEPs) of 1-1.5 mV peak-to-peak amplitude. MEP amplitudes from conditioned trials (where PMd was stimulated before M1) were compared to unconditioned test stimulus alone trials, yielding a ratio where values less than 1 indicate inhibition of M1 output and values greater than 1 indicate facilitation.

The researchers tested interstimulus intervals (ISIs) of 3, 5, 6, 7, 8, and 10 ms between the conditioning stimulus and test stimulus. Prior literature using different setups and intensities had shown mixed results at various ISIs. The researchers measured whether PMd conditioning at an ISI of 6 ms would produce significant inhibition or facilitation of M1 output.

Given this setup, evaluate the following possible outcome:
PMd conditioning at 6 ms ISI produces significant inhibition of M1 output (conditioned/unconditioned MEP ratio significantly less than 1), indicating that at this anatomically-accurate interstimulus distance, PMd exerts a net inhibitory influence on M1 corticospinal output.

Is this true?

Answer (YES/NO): NO